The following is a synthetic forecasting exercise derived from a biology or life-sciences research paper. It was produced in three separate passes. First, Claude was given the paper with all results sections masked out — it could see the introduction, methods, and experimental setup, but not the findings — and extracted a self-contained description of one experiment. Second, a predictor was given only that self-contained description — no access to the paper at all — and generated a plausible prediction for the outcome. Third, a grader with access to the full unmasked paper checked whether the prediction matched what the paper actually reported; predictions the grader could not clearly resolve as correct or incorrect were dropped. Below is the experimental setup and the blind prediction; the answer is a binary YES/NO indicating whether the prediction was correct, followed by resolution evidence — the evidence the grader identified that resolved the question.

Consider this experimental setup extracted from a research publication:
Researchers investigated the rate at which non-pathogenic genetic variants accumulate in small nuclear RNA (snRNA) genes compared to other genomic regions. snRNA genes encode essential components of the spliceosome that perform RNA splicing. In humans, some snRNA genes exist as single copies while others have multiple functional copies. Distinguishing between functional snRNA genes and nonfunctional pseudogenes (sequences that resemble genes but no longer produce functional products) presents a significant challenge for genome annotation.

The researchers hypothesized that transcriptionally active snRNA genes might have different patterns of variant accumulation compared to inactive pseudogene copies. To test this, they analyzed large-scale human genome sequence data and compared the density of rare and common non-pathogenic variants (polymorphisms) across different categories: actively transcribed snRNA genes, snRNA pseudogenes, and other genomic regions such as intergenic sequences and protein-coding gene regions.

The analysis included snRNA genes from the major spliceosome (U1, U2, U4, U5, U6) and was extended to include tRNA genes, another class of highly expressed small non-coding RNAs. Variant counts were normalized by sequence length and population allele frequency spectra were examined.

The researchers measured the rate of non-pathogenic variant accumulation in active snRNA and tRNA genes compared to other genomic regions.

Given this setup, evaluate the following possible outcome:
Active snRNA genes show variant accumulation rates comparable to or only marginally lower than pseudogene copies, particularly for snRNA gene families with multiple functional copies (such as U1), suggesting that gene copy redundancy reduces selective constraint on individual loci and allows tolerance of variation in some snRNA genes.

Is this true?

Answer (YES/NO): NO